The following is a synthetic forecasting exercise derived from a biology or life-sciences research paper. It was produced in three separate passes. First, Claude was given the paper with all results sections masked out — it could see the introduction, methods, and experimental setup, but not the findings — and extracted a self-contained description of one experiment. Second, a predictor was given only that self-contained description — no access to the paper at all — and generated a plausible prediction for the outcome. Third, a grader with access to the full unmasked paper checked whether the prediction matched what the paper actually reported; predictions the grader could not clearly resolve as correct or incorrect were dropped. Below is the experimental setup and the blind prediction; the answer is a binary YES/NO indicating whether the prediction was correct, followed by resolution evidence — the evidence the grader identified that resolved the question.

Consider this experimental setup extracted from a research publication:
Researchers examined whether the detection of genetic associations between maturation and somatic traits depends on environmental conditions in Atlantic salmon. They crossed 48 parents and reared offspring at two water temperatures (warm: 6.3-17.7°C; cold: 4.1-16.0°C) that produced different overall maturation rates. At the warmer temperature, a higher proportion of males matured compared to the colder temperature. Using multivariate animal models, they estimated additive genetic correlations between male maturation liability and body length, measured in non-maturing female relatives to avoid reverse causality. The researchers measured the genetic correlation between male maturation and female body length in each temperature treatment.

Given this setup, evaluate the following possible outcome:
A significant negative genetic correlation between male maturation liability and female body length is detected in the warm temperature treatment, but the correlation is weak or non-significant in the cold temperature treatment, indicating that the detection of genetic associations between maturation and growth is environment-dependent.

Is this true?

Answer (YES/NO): NO